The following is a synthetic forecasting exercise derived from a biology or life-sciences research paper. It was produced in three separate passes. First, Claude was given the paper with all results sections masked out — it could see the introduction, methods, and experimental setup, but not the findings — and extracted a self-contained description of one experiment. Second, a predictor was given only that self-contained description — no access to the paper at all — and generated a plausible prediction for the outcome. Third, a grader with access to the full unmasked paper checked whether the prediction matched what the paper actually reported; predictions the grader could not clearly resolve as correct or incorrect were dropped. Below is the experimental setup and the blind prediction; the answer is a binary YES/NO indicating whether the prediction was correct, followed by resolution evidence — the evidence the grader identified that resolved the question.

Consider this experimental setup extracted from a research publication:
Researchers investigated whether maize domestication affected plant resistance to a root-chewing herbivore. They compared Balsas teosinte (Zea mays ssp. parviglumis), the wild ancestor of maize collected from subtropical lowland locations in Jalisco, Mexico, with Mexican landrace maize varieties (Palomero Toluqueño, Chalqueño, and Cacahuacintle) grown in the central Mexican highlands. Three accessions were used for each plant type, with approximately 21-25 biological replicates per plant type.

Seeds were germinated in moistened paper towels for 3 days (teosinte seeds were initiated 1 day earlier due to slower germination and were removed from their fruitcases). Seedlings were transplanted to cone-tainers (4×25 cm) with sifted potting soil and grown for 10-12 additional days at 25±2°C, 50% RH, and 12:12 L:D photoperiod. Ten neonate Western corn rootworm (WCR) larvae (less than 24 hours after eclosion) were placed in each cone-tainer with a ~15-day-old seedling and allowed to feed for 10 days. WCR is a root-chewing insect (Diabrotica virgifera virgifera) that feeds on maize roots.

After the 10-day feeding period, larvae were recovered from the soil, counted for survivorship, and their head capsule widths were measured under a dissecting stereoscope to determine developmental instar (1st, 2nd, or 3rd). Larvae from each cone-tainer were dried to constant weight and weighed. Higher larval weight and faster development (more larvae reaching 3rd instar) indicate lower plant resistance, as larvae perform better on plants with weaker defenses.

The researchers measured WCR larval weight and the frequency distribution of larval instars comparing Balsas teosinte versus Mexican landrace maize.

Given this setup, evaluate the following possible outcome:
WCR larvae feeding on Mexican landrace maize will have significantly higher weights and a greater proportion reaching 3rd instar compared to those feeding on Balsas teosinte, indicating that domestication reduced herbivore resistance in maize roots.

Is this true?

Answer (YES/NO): NO